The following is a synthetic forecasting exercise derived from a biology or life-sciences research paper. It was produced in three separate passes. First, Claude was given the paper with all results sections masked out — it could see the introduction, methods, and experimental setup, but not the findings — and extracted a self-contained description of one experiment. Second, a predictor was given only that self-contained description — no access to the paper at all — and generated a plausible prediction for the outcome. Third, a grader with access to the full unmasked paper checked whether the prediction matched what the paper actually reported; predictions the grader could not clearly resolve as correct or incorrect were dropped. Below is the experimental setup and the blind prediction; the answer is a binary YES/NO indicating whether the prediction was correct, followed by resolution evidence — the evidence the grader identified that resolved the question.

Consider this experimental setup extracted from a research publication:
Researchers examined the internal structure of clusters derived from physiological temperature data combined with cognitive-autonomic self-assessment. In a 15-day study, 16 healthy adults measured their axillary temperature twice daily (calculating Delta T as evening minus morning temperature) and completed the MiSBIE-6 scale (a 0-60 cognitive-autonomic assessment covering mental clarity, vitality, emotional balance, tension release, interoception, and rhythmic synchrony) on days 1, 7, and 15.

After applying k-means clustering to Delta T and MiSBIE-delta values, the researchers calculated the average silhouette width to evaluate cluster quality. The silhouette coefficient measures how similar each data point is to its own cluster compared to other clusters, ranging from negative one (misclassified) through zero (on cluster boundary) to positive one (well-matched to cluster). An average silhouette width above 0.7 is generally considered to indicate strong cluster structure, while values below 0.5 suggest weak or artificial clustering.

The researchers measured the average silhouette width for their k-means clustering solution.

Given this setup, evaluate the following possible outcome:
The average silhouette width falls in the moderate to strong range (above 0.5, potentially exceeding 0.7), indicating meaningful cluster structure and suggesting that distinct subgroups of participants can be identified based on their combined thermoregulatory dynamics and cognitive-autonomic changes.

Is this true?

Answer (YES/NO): YES